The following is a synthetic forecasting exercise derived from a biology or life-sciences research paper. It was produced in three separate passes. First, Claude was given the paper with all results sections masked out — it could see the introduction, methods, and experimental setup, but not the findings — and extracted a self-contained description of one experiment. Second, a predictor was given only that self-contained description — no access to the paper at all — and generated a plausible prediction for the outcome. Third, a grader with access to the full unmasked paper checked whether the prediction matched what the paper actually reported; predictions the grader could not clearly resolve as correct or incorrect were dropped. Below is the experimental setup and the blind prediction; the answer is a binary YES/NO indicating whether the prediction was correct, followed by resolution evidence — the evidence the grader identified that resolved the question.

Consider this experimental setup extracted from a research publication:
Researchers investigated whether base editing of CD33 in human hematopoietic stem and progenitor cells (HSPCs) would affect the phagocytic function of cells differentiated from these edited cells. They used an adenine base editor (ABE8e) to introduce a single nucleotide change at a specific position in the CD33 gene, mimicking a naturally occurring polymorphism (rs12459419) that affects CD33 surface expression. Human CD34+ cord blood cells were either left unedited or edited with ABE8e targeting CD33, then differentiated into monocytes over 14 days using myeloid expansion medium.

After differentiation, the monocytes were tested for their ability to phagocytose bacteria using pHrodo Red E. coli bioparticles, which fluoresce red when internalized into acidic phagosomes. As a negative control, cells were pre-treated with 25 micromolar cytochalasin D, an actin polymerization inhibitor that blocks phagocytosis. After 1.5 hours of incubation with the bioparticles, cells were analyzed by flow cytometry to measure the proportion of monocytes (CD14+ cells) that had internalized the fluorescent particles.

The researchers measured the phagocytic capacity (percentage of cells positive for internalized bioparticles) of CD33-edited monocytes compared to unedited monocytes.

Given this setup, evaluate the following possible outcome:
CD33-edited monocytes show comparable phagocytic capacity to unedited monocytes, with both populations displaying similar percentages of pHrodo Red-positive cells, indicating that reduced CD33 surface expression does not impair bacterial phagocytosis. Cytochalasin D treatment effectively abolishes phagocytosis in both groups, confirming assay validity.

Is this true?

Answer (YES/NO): YES